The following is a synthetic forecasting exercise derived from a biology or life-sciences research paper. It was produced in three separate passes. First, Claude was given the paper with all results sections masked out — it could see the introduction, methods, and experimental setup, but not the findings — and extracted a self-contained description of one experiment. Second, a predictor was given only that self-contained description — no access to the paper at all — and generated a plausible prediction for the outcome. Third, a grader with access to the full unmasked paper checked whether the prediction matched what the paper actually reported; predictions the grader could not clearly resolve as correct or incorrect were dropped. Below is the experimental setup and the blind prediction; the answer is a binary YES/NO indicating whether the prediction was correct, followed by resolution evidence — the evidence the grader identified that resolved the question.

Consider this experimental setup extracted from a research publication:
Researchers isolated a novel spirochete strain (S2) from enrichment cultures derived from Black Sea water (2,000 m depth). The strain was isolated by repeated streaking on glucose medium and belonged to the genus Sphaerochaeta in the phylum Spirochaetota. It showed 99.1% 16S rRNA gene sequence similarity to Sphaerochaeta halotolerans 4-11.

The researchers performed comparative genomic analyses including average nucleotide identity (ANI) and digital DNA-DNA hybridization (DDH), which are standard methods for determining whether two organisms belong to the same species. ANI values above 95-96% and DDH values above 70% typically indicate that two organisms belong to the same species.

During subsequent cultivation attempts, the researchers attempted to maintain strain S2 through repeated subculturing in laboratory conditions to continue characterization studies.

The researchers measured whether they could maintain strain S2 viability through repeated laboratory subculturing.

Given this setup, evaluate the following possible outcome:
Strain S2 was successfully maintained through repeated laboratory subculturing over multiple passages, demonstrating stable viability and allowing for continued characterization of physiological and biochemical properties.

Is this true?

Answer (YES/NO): NO